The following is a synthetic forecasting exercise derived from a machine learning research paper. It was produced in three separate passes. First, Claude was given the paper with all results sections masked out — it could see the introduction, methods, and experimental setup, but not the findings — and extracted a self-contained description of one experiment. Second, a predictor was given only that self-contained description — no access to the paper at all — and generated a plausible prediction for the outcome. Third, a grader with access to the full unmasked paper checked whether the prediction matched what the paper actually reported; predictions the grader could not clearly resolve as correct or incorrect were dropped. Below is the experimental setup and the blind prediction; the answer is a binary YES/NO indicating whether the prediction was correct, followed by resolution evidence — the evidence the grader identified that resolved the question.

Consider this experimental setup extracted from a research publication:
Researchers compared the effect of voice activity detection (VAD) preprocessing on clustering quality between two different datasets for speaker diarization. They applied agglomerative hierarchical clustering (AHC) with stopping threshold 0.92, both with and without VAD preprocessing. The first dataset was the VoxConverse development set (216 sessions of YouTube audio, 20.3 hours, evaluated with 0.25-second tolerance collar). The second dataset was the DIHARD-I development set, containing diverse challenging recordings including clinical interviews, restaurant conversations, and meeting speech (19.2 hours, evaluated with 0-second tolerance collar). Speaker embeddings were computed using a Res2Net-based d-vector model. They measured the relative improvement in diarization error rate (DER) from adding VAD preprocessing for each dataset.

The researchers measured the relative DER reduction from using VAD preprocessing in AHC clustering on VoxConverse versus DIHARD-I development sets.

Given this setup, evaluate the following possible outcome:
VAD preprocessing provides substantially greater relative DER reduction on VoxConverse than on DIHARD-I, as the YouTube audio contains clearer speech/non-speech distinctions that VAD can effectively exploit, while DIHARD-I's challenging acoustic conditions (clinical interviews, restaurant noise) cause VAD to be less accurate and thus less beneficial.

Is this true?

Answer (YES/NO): YES